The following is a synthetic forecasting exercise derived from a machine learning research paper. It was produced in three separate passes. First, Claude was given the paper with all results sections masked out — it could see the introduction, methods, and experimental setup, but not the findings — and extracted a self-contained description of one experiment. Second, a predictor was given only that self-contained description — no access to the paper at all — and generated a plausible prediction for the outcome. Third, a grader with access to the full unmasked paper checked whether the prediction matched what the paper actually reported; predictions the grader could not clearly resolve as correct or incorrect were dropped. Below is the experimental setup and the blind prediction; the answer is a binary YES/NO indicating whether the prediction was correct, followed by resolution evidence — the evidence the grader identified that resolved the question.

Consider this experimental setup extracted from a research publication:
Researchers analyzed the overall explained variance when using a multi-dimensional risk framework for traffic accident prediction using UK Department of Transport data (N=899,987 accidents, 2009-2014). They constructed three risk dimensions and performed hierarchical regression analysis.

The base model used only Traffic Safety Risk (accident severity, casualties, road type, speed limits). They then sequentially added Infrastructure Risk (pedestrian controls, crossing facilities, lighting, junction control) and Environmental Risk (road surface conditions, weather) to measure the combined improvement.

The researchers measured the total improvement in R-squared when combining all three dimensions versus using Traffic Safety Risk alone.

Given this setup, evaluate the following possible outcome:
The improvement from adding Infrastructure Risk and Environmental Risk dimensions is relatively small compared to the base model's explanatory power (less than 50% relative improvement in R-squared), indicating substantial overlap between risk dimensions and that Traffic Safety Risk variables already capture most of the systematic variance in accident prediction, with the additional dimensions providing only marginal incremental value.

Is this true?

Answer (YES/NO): NO